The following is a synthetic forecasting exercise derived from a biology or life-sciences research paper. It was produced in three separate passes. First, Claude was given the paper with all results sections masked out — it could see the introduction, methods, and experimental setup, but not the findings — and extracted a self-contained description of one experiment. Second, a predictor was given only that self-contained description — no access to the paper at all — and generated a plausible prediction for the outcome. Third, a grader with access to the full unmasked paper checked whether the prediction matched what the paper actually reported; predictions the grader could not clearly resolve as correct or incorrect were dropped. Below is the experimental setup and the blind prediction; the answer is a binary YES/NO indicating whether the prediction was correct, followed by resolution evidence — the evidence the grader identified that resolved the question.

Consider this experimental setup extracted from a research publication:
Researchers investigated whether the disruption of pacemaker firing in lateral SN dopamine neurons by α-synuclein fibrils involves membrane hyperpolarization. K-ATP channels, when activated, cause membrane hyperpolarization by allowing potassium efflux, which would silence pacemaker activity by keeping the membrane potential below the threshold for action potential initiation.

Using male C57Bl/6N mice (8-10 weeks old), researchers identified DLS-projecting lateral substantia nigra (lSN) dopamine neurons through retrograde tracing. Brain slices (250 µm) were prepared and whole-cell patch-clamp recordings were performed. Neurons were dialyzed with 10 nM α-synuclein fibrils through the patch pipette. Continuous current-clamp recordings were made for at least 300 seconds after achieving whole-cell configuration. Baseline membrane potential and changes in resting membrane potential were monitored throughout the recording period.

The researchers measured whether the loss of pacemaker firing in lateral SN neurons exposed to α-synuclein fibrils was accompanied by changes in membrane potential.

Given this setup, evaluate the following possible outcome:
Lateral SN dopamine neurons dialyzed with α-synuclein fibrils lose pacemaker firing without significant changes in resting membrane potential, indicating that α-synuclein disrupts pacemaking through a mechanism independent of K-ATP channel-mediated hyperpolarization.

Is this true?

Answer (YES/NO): NO